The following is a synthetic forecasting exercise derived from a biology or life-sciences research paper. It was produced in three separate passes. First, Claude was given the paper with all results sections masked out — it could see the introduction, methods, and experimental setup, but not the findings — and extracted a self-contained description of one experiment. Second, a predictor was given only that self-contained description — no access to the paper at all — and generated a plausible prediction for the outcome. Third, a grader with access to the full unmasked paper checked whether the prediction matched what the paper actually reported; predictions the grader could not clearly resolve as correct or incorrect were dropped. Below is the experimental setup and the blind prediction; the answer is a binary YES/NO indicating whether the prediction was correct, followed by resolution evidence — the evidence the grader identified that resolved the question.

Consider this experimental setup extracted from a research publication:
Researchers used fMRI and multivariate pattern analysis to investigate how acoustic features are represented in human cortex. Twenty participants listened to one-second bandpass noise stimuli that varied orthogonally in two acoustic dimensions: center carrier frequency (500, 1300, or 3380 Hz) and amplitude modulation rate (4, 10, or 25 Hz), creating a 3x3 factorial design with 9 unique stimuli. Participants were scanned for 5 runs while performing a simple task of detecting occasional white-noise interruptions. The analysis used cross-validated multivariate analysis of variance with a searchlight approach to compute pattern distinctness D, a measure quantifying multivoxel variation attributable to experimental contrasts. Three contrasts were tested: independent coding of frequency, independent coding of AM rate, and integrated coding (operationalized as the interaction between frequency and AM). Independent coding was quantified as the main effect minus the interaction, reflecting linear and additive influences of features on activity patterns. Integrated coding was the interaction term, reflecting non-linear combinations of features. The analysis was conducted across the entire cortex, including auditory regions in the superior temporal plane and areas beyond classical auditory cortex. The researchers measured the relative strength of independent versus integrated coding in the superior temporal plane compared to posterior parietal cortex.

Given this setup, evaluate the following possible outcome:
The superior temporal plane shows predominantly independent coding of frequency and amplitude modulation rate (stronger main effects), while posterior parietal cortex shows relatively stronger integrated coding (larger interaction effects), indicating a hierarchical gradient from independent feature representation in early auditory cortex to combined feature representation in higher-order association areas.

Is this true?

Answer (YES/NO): YES